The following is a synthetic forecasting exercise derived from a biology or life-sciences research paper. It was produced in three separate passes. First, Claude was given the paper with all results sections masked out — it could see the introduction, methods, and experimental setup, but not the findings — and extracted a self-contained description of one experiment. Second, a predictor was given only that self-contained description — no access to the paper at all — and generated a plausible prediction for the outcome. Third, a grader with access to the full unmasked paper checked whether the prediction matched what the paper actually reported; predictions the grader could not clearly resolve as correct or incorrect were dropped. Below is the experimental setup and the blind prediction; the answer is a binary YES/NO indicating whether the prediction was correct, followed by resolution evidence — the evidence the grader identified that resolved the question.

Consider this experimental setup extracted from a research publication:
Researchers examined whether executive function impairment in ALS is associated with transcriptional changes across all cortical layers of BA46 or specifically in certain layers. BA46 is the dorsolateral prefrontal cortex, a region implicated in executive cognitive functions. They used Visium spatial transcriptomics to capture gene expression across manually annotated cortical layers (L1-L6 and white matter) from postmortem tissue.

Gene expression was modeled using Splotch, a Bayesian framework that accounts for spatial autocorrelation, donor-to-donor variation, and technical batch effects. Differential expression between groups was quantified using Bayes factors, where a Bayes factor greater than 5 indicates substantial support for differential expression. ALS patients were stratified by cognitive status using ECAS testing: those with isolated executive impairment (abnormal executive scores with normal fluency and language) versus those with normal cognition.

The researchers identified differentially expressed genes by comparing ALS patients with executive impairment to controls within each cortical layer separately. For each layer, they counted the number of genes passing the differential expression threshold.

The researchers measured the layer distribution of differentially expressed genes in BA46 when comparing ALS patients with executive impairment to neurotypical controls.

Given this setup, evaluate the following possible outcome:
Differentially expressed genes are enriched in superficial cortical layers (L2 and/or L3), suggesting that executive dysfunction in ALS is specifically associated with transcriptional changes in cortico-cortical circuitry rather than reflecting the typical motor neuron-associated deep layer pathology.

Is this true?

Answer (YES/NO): NO